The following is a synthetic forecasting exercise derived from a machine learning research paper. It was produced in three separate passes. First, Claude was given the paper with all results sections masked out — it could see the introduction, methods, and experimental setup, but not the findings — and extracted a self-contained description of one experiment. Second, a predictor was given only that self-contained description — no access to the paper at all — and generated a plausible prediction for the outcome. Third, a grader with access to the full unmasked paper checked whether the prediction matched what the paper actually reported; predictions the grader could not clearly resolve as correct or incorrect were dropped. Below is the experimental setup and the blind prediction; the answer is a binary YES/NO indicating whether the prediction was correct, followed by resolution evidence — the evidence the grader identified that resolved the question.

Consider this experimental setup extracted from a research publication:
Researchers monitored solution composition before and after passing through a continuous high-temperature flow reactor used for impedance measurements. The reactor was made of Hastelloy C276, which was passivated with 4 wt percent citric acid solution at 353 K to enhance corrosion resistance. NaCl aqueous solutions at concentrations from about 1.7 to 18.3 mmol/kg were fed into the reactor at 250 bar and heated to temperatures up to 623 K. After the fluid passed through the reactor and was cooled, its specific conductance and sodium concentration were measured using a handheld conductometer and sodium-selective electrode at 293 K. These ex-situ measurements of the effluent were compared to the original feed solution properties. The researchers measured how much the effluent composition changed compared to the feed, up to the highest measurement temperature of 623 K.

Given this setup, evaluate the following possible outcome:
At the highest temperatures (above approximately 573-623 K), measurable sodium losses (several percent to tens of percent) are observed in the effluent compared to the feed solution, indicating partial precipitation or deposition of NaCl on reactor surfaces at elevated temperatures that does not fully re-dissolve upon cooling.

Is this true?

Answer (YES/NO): NO